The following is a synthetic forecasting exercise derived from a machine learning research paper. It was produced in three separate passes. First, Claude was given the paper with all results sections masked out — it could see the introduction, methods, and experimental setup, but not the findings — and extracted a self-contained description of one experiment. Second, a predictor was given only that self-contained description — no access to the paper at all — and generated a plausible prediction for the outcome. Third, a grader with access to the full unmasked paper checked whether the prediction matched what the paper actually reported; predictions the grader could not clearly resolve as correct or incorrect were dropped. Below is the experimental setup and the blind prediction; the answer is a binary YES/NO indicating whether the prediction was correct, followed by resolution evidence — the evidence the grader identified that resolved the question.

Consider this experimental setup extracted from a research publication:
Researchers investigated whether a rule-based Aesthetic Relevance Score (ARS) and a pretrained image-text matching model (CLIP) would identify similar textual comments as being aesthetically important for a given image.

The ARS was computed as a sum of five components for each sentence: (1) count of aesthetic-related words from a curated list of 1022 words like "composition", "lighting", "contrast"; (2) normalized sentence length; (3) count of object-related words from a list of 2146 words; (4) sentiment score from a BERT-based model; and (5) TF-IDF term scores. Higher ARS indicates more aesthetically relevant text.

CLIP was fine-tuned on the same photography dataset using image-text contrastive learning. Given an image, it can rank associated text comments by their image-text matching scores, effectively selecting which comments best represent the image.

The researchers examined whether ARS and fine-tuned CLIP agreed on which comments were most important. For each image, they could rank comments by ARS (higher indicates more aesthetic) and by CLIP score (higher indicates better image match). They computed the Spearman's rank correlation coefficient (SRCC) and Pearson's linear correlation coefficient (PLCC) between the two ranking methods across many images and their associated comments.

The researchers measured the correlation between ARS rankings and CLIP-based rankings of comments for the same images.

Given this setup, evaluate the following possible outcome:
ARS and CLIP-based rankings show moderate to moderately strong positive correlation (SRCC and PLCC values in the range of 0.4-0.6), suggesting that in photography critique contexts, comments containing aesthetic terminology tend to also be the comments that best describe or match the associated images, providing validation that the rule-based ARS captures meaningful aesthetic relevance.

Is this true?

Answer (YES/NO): NO